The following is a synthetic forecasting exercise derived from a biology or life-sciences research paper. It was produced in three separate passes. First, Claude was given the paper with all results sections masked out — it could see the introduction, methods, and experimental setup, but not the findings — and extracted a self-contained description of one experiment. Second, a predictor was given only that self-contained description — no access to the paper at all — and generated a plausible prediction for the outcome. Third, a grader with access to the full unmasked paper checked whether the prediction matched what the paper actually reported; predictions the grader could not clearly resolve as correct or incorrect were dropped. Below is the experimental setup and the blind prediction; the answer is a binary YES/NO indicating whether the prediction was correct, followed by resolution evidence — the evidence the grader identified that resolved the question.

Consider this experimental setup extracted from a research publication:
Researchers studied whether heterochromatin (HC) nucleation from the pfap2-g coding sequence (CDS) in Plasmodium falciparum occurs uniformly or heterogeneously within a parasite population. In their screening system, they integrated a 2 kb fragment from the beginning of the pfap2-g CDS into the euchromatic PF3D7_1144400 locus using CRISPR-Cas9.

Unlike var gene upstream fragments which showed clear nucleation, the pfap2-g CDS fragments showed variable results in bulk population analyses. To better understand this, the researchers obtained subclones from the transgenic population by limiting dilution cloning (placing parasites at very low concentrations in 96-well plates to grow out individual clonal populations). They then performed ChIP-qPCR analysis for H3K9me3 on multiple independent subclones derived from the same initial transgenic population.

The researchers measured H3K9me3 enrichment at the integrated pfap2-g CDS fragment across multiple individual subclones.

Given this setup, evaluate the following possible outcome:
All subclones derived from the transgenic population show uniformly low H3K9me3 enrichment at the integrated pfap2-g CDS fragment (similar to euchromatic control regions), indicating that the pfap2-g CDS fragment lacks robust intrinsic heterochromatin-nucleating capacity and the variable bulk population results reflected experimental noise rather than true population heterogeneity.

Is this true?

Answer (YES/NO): NO